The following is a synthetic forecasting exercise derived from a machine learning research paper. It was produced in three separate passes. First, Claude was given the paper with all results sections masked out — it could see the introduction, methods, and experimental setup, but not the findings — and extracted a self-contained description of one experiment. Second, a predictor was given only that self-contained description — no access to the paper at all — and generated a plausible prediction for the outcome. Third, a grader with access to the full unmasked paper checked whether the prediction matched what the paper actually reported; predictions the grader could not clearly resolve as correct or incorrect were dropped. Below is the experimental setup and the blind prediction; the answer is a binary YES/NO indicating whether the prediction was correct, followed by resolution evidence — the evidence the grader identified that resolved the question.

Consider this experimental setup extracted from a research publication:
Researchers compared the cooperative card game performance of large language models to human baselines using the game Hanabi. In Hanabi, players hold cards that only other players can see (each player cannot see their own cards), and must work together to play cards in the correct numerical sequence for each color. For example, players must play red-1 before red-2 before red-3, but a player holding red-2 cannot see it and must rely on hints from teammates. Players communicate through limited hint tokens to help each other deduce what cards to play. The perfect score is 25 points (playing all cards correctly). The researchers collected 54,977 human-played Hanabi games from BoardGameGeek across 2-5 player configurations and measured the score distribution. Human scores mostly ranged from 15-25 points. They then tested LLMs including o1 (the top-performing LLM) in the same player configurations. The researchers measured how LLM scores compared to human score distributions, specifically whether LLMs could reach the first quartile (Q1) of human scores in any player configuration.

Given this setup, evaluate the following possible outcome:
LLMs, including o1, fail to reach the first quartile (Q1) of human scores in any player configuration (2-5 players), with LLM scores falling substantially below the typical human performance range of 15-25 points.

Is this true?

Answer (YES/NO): NO